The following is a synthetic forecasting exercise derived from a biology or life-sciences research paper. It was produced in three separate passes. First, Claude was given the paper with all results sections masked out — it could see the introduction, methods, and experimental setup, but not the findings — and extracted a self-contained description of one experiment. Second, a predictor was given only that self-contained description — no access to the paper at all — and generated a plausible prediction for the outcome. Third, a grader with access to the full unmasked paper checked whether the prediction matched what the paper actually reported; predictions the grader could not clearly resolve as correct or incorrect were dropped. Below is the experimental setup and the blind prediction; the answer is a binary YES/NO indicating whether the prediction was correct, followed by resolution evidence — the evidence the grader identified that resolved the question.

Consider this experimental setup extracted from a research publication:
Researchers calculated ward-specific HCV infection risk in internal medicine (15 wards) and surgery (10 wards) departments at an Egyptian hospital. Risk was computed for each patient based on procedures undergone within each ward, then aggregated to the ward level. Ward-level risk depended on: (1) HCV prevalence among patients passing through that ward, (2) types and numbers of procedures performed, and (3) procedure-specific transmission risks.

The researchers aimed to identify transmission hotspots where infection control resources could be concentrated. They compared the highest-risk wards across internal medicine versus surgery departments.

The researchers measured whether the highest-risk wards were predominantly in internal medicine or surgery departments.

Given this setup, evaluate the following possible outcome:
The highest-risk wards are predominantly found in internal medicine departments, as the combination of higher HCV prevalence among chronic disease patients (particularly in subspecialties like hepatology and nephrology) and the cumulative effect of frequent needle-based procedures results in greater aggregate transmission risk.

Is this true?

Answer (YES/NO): YES